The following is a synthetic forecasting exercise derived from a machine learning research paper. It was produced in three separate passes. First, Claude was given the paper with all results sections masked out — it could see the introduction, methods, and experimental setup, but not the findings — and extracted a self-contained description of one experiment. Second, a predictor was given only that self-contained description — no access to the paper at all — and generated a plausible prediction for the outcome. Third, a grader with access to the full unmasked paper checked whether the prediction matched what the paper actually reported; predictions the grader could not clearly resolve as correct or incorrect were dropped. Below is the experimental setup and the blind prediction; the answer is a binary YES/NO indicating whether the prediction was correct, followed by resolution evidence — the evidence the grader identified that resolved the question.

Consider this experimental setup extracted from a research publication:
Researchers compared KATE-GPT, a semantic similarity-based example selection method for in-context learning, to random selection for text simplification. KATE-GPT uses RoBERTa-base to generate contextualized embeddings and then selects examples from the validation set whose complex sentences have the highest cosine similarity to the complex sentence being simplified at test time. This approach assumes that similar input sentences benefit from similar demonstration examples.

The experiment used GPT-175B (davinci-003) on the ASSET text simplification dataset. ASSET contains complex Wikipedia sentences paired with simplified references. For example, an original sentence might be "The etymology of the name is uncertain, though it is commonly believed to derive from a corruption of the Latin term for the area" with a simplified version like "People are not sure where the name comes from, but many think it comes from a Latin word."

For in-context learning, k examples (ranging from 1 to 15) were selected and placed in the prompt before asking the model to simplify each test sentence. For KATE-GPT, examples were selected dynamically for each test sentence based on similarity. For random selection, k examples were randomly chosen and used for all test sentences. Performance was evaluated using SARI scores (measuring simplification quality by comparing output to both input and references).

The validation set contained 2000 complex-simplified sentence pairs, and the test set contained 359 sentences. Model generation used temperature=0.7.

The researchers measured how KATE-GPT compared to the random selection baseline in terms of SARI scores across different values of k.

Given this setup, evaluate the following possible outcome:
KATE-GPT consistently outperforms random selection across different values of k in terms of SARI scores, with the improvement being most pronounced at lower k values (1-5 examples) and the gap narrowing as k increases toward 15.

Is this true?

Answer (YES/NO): NO